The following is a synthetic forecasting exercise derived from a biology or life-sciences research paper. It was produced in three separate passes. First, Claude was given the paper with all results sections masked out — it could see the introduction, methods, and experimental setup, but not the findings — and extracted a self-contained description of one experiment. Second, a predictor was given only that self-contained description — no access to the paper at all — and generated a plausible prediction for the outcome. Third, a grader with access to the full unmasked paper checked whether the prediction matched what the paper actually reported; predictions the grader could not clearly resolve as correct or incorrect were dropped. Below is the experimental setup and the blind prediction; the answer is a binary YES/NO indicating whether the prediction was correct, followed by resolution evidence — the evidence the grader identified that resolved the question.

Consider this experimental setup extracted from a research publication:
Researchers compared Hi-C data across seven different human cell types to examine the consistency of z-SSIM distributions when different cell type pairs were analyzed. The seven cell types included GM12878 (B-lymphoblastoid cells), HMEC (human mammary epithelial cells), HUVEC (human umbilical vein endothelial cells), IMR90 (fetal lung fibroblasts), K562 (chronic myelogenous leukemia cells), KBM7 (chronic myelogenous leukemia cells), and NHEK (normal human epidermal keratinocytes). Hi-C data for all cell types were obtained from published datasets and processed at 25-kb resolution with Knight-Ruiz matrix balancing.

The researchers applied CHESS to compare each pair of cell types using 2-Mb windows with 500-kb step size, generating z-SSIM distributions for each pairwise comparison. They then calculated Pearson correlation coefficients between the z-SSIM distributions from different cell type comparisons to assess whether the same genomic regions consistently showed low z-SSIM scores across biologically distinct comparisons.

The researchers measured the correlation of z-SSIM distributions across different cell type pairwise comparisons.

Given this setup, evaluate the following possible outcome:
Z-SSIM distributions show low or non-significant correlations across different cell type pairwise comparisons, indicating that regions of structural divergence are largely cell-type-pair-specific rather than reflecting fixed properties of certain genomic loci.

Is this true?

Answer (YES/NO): NO